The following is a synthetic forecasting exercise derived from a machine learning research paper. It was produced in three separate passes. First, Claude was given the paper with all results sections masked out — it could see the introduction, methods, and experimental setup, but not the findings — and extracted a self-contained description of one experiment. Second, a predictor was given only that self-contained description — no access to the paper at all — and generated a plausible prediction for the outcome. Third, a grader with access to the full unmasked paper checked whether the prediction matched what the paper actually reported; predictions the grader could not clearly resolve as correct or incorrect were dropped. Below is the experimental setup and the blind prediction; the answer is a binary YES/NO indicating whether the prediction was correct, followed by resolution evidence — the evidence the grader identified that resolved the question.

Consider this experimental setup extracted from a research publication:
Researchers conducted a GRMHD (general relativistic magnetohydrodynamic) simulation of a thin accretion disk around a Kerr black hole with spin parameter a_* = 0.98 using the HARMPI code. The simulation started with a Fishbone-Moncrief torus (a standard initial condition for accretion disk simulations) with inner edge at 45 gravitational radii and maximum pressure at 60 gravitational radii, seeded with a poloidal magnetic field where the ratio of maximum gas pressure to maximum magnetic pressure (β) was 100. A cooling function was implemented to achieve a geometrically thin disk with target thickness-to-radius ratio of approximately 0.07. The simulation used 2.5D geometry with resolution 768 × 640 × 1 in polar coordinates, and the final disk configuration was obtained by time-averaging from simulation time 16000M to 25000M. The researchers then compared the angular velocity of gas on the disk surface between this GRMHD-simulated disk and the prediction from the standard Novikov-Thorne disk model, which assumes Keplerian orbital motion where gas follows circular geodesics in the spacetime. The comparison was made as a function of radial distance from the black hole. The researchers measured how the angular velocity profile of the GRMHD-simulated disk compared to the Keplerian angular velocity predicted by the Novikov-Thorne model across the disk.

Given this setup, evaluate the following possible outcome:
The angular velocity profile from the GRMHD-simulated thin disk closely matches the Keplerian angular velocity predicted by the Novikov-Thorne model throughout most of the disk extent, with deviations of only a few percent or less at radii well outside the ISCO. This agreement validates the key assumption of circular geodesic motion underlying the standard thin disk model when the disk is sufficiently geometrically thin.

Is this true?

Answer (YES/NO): YES